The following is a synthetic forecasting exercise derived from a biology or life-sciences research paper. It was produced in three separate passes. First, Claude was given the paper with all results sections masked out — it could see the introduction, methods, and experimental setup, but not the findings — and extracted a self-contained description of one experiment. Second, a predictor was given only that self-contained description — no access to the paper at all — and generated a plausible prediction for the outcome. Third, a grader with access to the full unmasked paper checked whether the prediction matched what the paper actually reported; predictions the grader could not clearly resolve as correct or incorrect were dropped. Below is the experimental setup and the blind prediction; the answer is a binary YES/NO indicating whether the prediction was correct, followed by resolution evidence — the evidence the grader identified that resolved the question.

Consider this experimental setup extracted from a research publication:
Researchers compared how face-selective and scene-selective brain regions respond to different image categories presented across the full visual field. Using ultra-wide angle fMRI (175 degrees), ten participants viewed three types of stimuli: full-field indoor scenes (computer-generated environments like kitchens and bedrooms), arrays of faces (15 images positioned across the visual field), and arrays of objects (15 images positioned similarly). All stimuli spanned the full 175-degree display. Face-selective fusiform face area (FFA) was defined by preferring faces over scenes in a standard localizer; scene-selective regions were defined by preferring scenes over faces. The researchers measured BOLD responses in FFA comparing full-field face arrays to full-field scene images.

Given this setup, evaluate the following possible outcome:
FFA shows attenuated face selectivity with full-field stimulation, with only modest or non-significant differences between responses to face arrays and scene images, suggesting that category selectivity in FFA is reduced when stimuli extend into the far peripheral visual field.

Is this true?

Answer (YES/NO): NO